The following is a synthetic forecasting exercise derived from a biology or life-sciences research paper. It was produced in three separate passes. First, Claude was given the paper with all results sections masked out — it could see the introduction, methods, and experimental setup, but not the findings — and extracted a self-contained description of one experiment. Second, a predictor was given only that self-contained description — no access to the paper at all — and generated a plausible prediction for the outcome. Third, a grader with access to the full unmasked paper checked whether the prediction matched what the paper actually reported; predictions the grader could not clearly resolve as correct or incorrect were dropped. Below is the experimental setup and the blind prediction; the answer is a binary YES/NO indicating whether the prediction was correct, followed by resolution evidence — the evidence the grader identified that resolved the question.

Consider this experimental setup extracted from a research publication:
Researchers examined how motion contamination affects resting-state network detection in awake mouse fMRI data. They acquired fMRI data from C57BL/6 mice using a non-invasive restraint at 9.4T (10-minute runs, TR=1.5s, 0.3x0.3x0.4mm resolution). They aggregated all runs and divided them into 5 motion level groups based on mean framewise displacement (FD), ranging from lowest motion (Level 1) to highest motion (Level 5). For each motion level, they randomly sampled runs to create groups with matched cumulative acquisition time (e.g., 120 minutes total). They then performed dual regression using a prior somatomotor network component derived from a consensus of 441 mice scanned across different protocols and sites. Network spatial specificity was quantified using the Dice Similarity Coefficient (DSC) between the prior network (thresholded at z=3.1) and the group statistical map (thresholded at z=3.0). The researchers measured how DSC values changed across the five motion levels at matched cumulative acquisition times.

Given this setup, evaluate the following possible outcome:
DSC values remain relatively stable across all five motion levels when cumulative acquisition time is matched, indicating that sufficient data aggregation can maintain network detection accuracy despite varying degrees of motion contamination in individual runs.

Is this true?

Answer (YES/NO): NO